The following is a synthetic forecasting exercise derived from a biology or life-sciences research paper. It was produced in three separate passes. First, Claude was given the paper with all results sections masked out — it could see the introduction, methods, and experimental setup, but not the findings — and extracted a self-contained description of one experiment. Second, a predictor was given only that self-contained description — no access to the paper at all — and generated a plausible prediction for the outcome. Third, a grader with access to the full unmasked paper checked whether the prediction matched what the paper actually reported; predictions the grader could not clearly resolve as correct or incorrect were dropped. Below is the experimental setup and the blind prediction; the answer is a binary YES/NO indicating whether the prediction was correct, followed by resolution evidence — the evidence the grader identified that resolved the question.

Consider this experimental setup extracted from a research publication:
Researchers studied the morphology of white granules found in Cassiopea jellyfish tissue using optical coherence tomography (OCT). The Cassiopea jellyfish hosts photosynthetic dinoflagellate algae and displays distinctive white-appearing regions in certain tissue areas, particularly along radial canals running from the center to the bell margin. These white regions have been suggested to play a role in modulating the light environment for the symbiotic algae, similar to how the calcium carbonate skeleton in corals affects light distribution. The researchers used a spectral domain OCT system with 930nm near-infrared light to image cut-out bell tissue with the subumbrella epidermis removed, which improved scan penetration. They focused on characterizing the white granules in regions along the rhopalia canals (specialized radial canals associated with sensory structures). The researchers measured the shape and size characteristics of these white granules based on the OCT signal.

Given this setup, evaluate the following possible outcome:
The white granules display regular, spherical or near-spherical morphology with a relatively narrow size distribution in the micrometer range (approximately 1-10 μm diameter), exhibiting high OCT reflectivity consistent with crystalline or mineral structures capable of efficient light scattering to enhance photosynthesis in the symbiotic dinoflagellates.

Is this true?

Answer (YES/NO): NO